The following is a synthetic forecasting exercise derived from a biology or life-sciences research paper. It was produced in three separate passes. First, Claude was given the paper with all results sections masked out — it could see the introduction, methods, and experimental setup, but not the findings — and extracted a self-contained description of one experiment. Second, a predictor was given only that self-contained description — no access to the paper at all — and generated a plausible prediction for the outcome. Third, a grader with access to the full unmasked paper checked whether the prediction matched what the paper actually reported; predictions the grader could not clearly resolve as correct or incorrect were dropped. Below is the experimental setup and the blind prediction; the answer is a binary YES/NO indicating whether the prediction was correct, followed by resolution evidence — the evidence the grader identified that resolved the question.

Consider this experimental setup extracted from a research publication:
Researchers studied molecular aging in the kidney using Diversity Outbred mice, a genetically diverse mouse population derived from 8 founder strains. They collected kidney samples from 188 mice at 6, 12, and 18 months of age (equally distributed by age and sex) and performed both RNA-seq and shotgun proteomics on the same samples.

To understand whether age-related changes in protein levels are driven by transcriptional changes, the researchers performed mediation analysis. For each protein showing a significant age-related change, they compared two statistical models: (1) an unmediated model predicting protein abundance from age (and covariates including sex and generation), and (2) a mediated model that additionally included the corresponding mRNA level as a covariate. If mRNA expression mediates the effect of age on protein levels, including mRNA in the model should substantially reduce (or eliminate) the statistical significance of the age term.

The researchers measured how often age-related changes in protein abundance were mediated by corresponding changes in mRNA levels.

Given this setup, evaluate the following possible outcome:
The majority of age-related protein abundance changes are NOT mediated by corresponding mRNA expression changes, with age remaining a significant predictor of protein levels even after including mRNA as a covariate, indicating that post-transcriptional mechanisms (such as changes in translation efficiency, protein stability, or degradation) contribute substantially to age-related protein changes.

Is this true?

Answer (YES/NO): YES